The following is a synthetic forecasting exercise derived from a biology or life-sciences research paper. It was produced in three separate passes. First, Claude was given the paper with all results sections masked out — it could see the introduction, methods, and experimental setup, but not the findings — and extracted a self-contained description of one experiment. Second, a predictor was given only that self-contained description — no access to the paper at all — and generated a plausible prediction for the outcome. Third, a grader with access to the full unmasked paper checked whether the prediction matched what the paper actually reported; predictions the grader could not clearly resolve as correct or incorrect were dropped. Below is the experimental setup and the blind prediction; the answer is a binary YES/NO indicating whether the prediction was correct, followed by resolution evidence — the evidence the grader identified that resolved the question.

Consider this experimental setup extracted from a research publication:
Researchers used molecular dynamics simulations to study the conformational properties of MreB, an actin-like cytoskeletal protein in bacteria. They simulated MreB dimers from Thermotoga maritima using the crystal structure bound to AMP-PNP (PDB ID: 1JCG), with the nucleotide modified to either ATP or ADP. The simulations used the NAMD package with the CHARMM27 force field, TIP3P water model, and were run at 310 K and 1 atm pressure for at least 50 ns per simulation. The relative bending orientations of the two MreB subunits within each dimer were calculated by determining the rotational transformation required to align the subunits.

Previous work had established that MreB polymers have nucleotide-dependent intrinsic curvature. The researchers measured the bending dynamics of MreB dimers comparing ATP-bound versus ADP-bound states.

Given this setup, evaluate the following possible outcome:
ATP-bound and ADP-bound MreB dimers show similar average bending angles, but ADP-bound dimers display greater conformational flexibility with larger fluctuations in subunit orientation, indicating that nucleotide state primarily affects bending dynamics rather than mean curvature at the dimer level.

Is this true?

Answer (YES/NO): NO